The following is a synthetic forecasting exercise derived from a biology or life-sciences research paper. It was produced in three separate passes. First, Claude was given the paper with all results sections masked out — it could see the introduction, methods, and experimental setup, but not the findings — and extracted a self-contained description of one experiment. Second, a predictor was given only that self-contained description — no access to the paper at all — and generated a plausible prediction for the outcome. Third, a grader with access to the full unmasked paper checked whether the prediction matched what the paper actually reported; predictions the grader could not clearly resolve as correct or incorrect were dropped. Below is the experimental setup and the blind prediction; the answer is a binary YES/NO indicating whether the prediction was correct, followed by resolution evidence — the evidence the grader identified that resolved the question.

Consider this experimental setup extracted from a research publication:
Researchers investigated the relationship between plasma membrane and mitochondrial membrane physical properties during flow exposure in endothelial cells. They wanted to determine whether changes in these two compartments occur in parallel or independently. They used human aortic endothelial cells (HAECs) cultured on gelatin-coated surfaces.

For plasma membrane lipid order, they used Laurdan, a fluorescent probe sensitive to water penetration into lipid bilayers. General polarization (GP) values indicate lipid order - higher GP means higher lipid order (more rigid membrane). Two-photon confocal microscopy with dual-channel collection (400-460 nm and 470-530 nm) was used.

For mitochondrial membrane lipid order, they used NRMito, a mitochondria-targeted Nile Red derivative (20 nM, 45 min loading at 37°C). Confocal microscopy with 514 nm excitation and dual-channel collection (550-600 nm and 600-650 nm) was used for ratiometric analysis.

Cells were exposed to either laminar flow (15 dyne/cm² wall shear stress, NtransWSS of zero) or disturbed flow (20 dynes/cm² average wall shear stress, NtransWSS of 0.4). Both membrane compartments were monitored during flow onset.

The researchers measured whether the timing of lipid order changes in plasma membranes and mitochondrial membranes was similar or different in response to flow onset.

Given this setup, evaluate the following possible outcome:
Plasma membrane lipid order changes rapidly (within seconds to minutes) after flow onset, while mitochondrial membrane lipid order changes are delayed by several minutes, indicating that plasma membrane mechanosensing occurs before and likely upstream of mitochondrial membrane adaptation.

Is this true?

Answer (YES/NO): NO